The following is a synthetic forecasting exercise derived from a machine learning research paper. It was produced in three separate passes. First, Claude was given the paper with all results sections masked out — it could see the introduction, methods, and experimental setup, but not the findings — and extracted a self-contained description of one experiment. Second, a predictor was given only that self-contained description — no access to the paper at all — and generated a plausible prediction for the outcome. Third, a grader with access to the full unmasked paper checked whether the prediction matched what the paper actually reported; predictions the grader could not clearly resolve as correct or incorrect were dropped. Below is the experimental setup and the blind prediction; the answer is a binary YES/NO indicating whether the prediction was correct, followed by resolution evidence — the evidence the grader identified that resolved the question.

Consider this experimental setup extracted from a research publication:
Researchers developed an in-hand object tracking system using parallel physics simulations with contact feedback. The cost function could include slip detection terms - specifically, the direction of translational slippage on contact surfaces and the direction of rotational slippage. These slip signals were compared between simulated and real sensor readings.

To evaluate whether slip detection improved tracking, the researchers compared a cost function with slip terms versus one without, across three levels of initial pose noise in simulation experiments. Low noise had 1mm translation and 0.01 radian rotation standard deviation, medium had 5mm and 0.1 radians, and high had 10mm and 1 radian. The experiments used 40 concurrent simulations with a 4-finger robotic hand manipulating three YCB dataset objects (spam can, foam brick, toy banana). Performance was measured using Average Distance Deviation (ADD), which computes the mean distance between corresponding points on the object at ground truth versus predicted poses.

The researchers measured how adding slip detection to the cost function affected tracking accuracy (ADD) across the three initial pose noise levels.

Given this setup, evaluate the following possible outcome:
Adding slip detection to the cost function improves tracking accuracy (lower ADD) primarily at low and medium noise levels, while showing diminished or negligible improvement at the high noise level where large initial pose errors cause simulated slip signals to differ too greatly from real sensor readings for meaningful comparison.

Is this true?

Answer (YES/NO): YES